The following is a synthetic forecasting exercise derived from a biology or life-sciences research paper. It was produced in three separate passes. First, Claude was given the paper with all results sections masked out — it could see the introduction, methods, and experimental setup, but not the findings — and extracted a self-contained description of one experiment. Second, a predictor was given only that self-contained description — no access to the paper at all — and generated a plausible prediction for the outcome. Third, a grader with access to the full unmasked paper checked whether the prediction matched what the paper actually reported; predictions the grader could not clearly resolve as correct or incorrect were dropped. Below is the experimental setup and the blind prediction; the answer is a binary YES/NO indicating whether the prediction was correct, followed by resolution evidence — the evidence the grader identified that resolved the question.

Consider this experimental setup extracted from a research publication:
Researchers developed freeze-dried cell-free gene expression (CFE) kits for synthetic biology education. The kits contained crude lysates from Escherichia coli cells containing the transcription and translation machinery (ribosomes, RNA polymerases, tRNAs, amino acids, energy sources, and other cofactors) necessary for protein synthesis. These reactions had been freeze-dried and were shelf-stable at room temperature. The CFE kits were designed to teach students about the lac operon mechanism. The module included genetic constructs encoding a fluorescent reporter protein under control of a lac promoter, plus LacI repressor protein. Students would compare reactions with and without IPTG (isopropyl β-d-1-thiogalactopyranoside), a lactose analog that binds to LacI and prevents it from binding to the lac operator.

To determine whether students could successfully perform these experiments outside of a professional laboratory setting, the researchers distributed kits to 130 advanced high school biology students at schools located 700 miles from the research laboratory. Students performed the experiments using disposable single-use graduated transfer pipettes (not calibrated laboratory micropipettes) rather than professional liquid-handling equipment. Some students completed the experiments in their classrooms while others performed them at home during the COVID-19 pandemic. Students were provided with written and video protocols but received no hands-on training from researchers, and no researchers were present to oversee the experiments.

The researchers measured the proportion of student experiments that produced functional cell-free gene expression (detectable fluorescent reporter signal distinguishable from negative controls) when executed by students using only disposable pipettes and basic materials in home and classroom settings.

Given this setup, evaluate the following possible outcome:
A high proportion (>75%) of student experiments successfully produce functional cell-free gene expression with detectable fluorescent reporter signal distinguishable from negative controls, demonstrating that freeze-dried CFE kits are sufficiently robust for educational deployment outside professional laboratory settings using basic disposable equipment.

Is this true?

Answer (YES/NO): NO